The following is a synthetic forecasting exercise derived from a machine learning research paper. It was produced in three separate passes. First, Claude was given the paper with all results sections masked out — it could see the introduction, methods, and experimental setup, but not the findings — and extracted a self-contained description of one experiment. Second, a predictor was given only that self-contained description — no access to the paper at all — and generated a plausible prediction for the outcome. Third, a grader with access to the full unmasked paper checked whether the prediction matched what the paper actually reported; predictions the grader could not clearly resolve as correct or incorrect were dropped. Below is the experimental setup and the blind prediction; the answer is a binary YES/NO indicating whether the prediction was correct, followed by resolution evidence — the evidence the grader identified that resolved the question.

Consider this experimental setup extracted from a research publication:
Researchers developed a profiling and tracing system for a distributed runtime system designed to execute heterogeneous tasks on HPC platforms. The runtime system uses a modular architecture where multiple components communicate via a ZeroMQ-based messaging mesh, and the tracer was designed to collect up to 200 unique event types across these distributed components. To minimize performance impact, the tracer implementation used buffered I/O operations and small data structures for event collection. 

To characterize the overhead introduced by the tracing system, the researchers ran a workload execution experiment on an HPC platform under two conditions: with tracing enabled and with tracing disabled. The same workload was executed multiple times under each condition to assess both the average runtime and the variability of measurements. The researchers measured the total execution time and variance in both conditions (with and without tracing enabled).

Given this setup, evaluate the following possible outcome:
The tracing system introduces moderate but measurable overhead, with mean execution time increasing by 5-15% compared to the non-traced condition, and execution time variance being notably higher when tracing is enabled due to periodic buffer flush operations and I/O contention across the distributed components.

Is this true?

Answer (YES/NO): NO